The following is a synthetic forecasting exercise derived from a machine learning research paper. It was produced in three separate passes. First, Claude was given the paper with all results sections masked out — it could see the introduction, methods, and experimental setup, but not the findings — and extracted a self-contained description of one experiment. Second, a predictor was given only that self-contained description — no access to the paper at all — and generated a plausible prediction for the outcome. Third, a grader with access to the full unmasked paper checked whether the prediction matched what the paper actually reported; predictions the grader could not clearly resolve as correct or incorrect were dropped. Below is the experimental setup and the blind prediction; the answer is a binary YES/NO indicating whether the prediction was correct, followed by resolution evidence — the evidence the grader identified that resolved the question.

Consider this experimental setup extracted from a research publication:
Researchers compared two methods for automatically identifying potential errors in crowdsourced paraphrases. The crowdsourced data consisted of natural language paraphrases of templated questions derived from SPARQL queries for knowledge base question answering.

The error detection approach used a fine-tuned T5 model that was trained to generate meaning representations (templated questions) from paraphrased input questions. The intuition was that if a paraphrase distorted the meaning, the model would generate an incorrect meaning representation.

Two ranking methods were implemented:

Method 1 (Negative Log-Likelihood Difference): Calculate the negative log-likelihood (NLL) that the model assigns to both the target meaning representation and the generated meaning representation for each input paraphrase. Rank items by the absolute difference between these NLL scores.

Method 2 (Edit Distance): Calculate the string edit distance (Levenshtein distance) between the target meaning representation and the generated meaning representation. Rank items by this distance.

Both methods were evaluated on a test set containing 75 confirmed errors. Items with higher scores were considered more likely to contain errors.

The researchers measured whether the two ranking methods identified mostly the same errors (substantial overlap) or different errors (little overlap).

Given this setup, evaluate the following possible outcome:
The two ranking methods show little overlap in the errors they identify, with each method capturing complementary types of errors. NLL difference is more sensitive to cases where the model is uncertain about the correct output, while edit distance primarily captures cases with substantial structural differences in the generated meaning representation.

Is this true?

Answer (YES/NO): YES